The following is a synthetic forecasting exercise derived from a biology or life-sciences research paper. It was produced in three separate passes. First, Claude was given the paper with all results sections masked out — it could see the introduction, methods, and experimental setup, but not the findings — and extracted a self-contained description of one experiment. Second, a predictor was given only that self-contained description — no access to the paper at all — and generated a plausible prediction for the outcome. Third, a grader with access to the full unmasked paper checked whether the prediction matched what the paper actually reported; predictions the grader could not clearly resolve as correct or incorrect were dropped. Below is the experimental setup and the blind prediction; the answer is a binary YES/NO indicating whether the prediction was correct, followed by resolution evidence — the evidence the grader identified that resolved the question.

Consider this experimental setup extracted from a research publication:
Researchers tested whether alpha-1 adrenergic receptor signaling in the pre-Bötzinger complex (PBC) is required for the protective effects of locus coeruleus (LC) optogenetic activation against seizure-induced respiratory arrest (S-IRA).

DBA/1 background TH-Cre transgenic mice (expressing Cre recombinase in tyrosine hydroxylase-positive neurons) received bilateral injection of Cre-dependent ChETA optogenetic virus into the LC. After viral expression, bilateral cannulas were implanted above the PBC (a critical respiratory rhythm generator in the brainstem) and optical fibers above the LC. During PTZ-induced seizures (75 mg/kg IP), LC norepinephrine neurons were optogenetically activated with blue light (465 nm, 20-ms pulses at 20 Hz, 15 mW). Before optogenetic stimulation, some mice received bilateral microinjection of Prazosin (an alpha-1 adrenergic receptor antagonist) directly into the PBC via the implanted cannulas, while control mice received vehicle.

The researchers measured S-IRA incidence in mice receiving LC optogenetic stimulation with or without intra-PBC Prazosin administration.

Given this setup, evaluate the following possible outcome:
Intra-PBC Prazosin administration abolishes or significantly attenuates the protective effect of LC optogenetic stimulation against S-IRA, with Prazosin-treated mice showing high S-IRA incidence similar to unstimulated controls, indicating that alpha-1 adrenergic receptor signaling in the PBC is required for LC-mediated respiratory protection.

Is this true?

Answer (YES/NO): YES